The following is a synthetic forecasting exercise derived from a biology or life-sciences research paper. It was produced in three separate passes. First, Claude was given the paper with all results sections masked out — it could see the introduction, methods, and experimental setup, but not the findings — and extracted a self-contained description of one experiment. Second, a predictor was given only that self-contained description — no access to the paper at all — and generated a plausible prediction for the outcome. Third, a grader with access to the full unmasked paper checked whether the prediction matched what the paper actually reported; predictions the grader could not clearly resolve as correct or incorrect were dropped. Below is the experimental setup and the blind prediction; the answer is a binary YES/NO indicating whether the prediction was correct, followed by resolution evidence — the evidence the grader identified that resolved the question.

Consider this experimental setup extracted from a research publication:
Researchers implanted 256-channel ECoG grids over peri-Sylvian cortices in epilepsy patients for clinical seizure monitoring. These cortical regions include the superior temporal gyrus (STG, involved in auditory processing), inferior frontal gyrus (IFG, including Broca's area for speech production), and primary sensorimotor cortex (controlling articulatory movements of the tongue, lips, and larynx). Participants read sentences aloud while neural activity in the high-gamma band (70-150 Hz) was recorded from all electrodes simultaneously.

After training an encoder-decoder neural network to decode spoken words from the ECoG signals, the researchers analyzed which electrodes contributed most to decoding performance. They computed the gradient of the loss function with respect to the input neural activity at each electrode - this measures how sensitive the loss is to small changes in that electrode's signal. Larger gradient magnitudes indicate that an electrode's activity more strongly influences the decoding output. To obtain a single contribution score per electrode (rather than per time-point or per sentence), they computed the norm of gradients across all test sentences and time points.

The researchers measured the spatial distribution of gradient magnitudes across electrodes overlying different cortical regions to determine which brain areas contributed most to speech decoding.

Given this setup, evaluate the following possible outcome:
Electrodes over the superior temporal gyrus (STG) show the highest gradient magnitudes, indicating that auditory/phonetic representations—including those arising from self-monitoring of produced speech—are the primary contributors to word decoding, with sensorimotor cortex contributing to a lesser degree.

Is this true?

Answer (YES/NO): NO